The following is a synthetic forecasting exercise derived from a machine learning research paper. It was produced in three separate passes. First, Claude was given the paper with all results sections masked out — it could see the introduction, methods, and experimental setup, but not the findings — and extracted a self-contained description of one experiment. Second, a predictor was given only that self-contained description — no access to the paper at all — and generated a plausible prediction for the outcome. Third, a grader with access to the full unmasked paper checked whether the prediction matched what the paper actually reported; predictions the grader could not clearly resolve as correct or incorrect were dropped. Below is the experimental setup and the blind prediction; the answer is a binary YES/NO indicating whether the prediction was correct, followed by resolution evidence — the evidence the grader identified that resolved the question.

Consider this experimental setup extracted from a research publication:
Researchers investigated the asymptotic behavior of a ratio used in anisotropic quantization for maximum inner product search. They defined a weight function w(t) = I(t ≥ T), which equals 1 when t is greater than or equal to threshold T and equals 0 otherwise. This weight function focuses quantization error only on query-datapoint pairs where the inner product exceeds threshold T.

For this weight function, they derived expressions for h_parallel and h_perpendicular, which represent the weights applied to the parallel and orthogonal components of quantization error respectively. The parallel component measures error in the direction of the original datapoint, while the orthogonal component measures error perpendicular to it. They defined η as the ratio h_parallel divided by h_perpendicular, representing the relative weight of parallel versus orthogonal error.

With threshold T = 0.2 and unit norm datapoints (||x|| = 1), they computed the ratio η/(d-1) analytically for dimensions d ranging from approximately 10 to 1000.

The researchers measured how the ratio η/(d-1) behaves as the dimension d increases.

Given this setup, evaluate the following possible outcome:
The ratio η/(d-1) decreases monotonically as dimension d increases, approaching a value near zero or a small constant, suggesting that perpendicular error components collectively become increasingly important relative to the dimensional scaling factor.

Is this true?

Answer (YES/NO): NO